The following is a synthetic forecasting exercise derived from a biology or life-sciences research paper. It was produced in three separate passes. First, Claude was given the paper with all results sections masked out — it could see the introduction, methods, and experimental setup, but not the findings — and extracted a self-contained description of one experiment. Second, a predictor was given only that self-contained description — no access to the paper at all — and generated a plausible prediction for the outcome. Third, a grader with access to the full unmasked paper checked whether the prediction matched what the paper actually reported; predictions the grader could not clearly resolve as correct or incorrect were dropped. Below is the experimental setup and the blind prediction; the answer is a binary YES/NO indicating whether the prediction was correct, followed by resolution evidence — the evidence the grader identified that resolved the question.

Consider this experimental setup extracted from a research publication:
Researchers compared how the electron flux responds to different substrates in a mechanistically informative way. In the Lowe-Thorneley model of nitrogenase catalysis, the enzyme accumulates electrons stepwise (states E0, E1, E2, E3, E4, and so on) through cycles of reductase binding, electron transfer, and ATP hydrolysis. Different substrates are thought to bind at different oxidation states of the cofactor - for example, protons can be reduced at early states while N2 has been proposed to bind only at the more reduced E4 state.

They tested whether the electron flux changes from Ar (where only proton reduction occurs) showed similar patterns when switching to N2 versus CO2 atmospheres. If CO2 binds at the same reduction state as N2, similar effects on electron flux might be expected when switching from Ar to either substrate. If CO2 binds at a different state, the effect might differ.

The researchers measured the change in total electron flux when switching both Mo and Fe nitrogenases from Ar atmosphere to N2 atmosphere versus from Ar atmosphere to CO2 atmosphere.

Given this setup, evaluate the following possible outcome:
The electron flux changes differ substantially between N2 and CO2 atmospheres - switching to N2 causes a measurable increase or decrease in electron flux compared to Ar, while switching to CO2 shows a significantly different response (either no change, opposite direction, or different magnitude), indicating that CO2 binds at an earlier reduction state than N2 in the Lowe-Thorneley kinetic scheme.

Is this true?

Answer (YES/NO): NO